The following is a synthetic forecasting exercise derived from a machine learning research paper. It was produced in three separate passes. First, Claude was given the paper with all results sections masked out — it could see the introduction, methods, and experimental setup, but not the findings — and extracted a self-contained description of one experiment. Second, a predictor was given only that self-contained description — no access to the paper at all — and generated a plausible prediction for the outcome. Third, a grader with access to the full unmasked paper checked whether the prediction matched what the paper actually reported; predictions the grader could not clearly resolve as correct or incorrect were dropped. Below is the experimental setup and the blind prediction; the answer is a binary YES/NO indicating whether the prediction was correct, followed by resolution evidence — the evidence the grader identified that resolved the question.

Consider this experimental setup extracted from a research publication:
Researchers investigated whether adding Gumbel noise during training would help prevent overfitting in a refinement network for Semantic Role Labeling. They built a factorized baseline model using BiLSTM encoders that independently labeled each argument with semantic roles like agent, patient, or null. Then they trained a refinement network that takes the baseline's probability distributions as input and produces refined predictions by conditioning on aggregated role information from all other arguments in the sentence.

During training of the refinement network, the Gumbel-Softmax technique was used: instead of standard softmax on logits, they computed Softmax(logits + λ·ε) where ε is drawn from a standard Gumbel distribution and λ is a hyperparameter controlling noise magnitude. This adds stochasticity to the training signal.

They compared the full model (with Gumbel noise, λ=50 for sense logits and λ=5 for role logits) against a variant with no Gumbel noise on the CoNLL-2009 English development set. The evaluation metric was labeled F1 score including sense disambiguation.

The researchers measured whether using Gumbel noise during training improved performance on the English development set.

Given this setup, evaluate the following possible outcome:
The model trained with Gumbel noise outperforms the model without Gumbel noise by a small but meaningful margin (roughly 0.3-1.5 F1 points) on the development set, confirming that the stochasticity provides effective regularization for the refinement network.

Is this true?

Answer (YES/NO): NO